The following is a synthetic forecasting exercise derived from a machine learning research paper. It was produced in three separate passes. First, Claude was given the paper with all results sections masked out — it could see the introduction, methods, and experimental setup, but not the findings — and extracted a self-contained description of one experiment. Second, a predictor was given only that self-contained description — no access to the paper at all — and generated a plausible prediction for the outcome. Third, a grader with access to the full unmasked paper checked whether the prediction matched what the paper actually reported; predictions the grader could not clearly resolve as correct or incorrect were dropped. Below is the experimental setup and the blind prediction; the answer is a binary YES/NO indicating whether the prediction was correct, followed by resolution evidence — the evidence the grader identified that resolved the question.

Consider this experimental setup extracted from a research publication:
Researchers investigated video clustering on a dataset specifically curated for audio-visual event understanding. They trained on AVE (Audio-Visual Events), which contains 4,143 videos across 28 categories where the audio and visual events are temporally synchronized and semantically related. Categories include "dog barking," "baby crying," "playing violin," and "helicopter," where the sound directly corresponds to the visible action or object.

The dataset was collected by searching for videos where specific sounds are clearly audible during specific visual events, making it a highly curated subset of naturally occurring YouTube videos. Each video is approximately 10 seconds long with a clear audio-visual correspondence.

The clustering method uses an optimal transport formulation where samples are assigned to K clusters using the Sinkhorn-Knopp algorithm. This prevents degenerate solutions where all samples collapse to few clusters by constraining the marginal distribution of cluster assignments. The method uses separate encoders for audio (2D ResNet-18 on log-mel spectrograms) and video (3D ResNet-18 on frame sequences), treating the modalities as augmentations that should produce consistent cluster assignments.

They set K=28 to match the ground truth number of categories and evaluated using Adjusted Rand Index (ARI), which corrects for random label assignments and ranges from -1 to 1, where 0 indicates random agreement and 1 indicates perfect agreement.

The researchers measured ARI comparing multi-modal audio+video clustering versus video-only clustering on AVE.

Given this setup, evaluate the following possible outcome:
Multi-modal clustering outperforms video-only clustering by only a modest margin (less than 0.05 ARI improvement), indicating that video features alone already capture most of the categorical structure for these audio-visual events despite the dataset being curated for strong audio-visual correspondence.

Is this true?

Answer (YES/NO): YES